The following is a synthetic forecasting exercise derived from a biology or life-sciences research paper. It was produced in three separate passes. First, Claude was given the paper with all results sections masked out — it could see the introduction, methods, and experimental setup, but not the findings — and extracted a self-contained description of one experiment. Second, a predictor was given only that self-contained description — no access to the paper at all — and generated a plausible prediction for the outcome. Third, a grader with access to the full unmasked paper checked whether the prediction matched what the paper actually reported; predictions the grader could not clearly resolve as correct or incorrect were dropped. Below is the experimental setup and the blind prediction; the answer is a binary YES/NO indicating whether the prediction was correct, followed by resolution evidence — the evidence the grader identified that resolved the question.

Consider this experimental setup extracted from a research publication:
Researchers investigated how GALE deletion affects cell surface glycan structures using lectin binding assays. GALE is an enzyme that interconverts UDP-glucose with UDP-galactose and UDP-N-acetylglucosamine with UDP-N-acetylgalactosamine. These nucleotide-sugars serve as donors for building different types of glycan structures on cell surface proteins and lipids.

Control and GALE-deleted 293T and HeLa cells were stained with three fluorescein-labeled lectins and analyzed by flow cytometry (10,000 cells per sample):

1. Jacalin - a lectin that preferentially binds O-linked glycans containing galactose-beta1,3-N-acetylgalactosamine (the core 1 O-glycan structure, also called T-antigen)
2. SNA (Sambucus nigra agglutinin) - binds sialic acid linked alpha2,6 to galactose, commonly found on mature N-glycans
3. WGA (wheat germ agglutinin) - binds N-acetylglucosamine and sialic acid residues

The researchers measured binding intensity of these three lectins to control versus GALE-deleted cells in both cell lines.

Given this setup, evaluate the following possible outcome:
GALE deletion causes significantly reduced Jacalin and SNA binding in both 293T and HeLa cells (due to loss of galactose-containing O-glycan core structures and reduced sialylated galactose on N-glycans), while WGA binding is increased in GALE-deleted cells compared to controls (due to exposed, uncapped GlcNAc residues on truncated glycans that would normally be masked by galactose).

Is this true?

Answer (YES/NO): NO